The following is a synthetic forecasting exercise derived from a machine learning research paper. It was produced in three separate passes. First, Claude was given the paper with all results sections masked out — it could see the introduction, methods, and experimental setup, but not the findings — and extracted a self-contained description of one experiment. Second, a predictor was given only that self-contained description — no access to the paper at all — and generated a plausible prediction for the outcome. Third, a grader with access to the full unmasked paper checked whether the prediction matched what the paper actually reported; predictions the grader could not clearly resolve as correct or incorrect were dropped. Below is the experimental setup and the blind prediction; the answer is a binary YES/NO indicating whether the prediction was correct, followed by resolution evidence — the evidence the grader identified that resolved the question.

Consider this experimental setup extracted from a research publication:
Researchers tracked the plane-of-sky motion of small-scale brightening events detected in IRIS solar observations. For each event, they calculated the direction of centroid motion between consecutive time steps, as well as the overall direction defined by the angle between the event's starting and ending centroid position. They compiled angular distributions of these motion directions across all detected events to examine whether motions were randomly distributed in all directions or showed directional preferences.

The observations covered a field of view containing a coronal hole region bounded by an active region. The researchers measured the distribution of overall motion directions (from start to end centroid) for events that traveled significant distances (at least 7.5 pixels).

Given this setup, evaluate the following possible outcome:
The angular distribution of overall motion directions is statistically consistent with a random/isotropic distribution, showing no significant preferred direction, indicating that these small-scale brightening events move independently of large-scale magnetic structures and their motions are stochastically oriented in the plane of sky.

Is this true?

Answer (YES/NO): NO